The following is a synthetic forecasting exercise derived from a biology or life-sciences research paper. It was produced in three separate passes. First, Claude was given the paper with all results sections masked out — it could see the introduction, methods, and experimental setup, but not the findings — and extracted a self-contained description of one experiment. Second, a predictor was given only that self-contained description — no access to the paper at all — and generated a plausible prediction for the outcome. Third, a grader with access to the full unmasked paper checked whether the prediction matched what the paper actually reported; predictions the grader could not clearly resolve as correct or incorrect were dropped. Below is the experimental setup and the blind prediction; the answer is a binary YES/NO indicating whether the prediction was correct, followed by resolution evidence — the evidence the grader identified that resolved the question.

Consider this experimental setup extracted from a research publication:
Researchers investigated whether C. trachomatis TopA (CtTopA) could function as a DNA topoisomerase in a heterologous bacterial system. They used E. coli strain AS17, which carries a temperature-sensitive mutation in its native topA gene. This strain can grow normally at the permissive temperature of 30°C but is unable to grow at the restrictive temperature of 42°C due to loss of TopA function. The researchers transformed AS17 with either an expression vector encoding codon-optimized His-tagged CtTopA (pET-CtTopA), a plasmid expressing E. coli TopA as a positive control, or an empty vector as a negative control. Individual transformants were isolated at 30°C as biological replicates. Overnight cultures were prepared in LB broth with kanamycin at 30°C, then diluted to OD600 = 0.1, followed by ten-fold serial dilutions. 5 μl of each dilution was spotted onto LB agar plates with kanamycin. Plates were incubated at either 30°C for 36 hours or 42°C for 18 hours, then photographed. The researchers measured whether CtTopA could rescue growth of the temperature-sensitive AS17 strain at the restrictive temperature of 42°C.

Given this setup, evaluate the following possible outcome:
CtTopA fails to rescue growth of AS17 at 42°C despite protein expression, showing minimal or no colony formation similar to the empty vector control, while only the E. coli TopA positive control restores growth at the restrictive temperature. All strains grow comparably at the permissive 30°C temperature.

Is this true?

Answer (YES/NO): NO